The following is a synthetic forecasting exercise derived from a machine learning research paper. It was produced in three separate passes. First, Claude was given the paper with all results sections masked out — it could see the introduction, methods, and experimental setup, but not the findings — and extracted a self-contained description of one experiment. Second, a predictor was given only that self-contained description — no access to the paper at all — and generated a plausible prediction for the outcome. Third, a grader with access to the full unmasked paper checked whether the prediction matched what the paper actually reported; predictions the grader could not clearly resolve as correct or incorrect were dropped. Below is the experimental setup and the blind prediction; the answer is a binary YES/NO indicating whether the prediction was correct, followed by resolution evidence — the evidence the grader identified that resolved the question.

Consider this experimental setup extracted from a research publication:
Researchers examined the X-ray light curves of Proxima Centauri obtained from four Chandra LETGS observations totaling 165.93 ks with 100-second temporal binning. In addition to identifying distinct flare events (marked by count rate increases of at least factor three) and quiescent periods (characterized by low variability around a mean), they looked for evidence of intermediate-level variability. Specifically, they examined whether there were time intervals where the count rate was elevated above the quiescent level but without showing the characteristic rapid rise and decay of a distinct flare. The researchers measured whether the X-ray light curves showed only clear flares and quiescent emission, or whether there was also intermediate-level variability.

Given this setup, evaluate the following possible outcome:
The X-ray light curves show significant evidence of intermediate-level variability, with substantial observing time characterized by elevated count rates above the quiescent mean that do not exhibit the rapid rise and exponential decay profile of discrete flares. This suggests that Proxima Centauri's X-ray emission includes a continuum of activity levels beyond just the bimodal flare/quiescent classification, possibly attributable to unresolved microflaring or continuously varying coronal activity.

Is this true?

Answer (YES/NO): YES